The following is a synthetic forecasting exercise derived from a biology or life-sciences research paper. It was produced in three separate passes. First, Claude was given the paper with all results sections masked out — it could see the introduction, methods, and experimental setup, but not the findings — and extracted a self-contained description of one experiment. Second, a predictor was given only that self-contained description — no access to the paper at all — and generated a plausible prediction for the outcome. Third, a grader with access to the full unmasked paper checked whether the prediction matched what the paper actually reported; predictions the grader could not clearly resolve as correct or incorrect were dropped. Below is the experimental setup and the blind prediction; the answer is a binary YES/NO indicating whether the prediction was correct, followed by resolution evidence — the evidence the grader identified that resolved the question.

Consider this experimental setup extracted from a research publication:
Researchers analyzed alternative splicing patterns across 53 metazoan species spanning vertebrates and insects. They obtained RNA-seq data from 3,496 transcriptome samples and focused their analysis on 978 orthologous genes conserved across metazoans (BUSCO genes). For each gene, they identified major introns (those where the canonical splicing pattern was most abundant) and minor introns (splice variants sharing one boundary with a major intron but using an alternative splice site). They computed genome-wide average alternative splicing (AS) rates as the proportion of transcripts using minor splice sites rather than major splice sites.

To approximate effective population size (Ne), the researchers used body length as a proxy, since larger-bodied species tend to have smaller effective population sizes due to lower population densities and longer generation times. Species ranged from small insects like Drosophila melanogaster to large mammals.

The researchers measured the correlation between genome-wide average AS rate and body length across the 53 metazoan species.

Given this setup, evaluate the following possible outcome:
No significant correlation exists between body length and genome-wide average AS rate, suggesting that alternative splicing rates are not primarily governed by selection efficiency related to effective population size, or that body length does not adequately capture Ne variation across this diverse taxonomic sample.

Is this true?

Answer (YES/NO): NO